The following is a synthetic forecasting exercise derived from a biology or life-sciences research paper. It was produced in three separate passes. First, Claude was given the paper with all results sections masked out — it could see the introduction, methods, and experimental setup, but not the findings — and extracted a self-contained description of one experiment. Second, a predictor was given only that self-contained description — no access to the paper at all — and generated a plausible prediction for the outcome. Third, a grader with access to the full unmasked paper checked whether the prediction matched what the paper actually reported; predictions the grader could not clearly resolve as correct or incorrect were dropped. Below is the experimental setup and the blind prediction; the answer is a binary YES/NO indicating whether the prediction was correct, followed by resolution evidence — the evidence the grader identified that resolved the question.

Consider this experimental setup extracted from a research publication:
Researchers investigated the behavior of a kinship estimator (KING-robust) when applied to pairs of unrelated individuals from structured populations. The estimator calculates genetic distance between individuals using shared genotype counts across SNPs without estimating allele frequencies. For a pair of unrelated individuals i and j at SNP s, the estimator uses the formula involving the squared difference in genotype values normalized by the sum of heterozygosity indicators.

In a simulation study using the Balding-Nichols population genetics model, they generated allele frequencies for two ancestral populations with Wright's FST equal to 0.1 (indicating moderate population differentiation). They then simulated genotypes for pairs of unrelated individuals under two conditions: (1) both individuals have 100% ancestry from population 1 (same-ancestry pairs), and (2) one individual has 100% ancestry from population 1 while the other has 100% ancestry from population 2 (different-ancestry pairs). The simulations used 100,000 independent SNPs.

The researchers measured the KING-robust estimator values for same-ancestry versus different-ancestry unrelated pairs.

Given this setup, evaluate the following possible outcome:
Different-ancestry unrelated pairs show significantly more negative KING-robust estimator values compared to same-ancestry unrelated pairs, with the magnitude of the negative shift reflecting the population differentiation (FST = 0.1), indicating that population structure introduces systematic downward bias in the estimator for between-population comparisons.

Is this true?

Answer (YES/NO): YES